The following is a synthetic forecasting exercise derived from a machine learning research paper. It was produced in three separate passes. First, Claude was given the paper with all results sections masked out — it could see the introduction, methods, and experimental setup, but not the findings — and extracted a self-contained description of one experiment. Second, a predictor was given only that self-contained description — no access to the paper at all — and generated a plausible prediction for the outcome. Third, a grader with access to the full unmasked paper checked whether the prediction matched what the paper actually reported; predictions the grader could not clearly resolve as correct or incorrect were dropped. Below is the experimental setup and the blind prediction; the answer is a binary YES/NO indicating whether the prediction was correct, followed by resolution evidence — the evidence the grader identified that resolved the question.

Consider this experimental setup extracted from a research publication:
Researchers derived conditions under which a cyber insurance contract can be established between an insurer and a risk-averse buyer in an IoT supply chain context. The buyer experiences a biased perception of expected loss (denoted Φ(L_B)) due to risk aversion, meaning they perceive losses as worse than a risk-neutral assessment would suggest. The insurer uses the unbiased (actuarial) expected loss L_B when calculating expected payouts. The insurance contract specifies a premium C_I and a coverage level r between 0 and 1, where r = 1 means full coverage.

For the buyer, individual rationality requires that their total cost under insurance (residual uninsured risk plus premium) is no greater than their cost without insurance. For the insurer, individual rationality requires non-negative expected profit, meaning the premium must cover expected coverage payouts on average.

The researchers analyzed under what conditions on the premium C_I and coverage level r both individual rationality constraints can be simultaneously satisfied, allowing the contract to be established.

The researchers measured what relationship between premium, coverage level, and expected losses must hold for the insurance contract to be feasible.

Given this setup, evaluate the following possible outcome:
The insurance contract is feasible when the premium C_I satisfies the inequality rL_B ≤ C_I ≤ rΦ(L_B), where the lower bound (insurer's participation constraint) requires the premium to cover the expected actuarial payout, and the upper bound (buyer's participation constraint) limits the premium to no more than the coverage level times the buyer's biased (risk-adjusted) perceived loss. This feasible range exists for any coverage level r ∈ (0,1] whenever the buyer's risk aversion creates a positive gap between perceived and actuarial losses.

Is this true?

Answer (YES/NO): YES